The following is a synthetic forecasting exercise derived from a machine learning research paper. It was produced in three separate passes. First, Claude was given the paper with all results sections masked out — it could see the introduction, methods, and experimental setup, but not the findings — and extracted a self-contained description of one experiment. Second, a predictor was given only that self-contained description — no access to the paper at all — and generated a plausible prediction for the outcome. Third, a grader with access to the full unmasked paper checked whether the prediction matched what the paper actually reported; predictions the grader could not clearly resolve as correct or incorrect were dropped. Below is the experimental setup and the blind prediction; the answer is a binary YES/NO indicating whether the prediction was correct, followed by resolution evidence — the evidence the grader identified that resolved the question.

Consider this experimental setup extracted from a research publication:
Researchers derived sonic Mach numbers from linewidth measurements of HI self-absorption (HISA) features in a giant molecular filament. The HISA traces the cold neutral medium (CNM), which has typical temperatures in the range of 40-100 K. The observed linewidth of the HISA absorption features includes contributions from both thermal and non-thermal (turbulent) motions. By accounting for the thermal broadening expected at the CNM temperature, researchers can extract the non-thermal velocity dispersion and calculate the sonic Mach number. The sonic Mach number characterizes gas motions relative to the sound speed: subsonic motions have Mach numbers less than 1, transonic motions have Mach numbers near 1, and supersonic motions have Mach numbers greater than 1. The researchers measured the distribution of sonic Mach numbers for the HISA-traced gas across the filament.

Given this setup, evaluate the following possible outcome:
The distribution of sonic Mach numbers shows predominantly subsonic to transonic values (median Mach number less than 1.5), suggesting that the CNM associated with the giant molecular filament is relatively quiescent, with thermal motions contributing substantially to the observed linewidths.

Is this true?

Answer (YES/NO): YES